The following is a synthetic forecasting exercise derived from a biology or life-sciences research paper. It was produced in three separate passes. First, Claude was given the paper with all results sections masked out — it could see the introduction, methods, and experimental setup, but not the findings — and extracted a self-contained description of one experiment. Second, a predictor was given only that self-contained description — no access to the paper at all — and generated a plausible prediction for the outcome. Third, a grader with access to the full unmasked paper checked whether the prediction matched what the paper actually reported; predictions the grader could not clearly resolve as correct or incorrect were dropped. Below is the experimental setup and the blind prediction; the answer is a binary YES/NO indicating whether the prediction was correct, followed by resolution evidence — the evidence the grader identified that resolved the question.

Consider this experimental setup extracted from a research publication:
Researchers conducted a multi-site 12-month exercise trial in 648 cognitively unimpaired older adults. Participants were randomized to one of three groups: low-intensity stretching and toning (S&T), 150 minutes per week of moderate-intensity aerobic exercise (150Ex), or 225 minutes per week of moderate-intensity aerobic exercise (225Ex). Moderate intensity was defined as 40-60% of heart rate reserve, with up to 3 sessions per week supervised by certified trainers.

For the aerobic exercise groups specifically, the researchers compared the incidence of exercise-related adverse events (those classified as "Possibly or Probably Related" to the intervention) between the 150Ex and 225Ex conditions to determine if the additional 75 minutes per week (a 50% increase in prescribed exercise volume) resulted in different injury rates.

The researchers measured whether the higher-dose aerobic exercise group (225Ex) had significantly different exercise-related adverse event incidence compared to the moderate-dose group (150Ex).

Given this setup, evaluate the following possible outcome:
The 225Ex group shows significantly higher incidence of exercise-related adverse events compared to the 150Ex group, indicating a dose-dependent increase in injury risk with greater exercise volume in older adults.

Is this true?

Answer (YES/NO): NO